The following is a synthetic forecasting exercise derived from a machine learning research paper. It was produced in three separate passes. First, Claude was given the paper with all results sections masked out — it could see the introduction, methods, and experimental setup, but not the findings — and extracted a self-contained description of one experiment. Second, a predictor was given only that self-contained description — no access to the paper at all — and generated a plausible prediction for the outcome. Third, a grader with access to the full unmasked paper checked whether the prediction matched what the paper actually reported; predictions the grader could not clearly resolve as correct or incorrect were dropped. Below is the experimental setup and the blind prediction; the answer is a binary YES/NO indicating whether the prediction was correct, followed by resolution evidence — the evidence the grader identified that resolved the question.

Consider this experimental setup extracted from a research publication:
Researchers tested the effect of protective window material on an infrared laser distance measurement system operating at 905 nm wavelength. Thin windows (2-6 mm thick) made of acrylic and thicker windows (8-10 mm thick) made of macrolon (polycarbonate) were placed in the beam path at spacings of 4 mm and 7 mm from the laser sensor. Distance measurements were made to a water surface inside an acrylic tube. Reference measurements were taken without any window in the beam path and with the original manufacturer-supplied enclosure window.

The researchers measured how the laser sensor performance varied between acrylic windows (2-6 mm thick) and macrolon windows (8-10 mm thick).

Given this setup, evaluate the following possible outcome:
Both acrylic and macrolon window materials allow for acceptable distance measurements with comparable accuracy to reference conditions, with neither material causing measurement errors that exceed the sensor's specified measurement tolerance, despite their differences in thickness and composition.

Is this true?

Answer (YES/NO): NO